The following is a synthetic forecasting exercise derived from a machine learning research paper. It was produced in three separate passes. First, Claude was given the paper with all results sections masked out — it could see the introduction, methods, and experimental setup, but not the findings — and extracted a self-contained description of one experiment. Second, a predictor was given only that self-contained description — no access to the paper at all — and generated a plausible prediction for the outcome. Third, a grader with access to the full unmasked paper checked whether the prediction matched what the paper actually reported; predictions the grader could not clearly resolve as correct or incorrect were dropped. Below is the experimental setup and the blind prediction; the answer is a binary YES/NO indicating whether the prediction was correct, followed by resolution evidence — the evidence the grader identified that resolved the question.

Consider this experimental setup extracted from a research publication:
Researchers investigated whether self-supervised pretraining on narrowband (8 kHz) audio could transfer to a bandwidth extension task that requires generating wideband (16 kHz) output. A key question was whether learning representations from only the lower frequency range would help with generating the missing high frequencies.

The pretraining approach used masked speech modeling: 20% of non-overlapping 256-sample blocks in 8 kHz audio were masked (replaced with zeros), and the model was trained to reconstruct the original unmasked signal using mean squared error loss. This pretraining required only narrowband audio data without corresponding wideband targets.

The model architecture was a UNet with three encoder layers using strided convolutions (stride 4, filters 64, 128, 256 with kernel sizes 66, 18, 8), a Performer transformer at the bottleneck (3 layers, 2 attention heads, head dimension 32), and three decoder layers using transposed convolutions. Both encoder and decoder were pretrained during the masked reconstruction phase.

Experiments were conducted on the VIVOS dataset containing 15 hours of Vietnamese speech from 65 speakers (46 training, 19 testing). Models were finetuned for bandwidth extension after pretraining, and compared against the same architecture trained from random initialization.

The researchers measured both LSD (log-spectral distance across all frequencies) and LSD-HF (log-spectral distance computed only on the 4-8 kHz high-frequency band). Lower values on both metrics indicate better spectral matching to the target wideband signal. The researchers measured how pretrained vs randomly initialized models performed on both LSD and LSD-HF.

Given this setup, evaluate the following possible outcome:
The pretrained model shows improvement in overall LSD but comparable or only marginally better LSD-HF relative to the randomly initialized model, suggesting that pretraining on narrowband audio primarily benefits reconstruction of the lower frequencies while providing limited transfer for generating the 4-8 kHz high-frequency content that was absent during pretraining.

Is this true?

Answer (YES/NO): NO